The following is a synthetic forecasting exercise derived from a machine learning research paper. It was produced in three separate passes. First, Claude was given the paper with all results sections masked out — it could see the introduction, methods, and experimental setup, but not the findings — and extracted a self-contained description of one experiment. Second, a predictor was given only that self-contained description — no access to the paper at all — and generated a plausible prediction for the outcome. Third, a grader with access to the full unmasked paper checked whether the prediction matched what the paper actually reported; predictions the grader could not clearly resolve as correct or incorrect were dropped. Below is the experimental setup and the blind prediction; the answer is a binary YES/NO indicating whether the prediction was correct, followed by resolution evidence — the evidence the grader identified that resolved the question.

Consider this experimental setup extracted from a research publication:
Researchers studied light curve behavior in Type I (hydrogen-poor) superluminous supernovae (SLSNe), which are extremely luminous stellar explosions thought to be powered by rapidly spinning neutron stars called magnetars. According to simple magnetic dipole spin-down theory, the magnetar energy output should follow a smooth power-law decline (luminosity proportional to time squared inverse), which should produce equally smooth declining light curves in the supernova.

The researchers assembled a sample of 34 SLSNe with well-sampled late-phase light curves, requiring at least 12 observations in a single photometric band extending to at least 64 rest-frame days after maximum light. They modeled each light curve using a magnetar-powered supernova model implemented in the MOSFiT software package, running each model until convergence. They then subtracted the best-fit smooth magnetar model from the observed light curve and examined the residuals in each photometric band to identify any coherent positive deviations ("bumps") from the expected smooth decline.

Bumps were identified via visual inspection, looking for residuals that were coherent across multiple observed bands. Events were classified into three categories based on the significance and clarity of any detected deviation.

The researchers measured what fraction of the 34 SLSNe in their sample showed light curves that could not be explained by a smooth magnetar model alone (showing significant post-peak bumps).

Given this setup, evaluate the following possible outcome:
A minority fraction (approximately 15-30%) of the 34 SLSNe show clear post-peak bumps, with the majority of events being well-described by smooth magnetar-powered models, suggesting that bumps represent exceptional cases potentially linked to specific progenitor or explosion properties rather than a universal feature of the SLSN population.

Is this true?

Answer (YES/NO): NO